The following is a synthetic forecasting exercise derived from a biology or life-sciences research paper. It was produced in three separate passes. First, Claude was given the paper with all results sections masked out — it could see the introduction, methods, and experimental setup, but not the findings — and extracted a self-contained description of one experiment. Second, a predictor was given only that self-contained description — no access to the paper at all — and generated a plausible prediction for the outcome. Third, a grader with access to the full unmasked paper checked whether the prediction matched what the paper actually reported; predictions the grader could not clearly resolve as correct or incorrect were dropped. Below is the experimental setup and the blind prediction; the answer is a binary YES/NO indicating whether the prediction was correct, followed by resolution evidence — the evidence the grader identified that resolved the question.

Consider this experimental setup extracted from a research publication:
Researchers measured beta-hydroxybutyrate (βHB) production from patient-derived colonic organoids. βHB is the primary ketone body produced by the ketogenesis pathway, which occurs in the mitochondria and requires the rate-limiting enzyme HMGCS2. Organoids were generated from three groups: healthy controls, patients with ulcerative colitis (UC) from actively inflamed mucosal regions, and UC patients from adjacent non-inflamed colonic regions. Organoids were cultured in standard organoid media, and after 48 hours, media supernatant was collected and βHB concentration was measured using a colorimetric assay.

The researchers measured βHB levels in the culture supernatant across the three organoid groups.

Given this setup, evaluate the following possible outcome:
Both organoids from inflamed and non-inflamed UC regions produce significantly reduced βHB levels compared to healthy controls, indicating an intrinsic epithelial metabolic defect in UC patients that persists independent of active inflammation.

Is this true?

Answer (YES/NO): NO